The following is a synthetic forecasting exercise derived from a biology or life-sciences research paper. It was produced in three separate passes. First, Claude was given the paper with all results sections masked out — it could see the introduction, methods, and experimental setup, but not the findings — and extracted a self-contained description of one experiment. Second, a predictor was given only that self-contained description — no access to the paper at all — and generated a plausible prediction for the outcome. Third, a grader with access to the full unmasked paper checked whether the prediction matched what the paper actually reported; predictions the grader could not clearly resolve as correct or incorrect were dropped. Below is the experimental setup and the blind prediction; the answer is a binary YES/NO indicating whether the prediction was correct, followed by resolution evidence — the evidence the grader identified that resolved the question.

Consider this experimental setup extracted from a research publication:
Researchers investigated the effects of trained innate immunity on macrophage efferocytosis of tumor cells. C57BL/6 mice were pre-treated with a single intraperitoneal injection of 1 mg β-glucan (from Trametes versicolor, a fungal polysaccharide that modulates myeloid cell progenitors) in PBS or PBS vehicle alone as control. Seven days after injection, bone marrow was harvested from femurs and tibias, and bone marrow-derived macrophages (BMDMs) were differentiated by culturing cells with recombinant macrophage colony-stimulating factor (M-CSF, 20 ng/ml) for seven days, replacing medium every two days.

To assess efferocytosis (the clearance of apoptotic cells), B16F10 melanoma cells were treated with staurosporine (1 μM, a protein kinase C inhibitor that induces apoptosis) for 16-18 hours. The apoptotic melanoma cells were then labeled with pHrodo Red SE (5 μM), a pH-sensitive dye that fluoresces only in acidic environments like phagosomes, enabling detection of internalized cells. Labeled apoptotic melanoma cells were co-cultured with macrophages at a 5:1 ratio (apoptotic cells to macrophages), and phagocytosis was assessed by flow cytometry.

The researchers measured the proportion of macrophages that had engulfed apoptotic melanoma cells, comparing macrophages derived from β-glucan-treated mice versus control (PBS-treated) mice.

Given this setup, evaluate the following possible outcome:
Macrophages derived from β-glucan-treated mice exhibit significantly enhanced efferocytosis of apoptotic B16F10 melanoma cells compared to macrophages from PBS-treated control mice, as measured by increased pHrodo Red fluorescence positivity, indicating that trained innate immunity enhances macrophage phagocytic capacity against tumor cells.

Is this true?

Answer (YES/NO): NO